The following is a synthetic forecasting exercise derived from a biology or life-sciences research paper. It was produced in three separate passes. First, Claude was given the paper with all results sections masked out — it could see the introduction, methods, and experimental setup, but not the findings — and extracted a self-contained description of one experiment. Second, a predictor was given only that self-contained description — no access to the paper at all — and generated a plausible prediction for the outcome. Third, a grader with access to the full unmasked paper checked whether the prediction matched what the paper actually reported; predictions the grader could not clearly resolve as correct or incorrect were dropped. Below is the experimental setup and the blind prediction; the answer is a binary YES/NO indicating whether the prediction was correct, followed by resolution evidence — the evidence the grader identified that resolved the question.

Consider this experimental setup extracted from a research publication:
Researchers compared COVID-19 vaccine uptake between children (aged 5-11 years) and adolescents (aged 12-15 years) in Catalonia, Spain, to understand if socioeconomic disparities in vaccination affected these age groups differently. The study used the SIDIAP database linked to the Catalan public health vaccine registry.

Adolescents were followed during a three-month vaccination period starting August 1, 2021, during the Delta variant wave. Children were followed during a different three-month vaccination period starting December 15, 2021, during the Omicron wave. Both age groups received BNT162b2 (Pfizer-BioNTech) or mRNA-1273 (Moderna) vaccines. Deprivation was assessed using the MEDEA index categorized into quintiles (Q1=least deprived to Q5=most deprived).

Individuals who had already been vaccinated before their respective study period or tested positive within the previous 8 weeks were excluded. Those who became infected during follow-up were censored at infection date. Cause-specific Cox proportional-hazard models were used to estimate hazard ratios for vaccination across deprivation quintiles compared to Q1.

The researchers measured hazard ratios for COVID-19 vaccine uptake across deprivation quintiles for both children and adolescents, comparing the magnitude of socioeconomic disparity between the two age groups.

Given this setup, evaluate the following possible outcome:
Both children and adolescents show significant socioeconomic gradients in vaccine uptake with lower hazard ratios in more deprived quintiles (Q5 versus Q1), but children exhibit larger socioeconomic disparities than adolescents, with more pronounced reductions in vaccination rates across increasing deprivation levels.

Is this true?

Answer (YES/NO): YES